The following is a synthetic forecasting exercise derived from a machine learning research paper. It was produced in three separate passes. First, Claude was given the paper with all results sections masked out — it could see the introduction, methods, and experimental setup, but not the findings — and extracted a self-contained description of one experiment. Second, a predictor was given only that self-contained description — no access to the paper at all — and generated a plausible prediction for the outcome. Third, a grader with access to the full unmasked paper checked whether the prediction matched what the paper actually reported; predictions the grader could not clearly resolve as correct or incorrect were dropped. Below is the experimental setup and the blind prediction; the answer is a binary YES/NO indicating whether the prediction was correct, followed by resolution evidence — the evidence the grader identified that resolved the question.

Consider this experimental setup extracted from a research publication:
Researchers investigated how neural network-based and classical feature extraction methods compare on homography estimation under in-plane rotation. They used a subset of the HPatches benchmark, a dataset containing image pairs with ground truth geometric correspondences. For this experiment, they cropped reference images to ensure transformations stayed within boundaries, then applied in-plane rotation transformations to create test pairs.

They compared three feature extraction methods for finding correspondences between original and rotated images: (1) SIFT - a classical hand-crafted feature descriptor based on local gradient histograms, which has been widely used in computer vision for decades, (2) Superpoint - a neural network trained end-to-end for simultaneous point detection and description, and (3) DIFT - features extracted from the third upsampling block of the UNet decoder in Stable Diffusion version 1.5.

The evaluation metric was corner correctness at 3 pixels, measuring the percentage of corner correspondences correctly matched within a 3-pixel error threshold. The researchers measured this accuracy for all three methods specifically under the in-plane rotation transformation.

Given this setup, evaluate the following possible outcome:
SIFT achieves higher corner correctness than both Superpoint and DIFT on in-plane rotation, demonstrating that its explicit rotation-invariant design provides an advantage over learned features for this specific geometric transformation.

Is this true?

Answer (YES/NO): YES